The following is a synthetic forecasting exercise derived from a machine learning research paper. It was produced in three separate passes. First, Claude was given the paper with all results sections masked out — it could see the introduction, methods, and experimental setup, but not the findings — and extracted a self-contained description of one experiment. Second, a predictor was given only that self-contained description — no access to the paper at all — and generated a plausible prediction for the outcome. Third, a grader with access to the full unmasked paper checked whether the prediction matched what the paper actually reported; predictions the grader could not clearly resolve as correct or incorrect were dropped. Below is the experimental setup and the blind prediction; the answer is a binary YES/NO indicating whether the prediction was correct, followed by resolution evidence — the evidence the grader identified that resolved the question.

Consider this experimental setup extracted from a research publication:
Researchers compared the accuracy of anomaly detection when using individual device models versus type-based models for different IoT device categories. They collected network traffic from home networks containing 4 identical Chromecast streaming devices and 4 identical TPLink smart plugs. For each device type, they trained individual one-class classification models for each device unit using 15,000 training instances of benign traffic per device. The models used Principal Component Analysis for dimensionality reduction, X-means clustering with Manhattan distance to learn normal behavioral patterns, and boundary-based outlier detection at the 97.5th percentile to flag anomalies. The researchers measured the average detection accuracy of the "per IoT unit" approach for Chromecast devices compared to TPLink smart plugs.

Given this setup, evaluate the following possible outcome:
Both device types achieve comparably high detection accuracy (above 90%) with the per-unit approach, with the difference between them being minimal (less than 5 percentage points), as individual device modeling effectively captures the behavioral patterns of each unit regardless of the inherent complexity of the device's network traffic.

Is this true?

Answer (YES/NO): NO